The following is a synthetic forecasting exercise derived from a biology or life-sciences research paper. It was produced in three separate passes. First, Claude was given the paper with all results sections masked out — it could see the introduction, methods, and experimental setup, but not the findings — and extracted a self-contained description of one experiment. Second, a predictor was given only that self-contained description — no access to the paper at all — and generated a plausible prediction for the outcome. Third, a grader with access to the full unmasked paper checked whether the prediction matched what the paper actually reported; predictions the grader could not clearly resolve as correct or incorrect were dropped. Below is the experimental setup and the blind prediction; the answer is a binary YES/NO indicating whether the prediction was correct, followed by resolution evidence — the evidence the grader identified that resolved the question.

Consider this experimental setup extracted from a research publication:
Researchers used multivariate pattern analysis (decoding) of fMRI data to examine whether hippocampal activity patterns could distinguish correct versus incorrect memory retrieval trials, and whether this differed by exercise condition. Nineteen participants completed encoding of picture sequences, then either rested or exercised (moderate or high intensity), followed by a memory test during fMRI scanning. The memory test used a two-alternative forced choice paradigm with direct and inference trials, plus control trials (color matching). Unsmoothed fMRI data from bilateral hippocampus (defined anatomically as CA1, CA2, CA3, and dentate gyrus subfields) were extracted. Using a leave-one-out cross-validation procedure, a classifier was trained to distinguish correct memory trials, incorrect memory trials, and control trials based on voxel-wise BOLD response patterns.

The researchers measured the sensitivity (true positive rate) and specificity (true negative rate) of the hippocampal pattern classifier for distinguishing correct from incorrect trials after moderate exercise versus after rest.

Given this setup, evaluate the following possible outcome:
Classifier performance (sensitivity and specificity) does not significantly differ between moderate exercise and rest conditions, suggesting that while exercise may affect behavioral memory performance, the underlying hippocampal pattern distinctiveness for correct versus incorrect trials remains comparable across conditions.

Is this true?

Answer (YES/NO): NO